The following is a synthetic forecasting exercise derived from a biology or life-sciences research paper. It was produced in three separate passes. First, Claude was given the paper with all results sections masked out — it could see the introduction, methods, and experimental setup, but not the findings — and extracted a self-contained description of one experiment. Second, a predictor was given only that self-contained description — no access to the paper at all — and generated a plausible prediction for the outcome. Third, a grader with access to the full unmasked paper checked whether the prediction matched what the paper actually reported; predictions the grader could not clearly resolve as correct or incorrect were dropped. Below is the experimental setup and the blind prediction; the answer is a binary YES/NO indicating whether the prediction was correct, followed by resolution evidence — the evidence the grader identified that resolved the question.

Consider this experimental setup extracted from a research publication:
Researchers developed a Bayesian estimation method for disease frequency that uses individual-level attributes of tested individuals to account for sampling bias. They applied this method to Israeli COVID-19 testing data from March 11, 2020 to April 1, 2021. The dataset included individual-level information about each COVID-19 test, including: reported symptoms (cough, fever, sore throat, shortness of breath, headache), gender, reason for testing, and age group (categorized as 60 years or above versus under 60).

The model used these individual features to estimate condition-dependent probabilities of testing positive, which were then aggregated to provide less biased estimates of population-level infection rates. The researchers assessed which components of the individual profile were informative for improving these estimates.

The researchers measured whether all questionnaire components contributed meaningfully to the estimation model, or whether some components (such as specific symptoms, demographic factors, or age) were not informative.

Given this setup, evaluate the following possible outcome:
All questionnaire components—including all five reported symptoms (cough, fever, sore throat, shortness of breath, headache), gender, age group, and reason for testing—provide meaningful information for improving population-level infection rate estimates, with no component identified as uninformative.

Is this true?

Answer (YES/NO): NO